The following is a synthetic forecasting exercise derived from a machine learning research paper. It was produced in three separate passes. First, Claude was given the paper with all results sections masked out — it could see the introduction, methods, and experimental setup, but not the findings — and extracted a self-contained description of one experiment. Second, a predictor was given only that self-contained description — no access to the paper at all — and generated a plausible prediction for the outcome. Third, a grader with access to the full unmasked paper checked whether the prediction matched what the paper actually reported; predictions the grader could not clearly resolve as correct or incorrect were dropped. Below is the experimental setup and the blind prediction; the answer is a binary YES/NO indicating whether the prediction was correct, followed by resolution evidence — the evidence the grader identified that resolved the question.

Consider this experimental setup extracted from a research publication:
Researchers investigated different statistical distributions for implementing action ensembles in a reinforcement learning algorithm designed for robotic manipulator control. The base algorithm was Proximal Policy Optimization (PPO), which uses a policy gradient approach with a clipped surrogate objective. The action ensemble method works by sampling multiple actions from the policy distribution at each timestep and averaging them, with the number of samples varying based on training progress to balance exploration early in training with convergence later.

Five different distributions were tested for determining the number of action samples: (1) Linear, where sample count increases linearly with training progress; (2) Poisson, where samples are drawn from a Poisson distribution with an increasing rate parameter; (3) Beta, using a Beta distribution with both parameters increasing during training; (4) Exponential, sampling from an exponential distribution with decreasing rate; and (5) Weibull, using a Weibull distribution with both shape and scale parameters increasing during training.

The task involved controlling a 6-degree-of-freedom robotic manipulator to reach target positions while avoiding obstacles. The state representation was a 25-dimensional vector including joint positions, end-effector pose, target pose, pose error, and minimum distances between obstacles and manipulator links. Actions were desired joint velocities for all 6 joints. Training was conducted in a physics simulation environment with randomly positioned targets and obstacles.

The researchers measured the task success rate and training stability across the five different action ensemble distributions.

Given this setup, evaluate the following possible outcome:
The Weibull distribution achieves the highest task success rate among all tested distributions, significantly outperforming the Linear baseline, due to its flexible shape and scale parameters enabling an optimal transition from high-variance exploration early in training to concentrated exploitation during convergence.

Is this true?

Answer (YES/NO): NO